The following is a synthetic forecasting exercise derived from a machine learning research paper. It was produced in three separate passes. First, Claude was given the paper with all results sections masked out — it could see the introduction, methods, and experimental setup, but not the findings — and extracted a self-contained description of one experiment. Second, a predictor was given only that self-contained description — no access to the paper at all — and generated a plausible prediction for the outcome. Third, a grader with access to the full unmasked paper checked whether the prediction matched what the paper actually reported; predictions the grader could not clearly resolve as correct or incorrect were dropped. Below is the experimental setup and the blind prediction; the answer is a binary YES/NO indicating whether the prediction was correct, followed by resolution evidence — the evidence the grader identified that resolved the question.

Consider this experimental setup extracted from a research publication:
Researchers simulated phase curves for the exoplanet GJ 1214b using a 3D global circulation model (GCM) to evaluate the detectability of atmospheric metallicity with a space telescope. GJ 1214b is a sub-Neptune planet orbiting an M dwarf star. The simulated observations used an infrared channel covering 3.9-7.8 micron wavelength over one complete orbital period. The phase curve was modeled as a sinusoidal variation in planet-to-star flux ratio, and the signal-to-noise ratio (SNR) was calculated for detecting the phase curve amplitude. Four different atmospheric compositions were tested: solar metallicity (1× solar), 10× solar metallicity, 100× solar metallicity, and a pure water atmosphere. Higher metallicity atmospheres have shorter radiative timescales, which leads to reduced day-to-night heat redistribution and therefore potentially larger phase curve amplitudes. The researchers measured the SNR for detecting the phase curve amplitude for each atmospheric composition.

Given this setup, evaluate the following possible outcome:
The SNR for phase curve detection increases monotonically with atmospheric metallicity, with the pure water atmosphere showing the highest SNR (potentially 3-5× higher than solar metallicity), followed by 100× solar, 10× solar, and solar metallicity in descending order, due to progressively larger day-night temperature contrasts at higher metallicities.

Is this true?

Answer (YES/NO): NO